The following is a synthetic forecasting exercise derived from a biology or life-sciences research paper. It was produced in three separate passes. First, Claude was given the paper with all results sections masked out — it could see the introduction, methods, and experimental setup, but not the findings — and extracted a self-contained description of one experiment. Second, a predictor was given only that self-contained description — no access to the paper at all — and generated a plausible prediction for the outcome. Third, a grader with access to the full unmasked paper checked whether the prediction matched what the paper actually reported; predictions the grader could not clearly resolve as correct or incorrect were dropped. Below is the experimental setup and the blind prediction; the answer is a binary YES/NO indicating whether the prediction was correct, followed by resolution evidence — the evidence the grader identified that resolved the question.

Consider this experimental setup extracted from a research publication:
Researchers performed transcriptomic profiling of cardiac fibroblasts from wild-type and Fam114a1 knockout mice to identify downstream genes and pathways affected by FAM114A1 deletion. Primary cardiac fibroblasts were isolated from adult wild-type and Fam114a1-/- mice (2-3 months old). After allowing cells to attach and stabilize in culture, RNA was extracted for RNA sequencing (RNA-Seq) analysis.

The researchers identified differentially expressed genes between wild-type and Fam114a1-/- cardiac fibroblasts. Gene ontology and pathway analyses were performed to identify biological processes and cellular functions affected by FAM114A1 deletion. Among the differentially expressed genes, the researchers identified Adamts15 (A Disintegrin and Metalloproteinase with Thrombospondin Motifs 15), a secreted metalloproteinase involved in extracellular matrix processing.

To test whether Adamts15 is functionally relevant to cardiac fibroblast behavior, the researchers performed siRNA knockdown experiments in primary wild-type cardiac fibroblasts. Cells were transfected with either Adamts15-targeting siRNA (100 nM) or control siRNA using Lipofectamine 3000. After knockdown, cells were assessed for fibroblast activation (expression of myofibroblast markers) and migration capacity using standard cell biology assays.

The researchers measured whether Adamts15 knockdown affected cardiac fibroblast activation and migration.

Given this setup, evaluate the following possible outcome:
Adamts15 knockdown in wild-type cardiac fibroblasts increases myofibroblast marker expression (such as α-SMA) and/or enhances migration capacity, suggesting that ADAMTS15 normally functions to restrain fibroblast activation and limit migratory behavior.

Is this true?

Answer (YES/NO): NO